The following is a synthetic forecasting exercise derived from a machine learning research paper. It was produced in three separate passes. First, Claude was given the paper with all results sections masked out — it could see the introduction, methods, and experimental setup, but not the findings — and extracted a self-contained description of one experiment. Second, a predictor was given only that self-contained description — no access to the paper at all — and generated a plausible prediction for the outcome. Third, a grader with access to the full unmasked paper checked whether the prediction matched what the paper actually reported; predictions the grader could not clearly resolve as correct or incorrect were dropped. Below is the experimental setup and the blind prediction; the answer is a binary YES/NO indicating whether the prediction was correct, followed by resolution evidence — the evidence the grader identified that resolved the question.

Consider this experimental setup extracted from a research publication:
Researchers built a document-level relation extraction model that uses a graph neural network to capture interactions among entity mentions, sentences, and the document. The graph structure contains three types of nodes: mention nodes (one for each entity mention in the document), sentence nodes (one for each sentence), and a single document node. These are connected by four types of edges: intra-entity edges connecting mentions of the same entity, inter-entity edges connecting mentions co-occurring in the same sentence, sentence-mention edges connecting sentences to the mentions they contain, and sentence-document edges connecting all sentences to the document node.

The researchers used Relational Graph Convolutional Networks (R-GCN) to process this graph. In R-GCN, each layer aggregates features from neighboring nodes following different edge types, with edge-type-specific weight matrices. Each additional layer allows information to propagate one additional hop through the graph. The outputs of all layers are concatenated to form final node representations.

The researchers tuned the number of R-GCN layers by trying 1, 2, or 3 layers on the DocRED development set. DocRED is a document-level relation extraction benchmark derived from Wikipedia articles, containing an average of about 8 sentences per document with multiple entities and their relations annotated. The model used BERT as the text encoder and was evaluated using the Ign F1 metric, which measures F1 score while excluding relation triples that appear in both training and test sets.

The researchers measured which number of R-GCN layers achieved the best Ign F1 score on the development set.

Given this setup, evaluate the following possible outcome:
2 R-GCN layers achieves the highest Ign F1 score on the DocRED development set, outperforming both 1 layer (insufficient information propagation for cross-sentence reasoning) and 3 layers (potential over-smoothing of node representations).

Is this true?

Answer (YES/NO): NO